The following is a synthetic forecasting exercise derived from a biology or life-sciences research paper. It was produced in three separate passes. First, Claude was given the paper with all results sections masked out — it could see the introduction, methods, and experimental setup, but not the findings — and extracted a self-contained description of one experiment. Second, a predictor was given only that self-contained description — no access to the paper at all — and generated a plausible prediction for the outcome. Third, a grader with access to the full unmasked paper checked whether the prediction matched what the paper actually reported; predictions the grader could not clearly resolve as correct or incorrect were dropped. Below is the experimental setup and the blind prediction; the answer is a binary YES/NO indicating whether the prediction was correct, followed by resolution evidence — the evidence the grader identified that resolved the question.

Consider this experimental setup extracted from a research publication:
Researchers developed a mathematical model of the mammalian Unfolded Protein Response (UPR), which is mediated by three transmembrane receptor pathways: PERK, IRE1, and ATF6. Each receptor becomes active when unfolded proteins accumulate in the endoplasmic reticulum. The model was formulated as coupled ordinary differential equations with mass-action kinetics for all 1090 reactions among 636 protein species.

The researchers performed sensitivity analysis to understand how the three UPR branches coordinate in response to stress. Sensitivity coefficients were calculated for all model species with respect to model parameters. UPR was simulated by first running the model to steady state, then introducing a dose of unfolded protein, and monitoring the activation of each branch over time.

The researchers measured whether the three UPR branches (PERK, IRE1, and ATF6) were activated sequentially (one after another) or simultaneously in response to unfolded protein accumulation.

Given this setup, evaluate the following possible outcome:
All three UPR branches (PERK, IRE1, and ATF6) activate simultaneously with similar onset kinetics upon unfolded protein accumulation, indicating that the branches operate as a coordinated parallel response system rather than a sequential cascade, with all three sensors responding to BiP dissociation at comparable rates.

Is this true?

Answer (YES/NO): YES